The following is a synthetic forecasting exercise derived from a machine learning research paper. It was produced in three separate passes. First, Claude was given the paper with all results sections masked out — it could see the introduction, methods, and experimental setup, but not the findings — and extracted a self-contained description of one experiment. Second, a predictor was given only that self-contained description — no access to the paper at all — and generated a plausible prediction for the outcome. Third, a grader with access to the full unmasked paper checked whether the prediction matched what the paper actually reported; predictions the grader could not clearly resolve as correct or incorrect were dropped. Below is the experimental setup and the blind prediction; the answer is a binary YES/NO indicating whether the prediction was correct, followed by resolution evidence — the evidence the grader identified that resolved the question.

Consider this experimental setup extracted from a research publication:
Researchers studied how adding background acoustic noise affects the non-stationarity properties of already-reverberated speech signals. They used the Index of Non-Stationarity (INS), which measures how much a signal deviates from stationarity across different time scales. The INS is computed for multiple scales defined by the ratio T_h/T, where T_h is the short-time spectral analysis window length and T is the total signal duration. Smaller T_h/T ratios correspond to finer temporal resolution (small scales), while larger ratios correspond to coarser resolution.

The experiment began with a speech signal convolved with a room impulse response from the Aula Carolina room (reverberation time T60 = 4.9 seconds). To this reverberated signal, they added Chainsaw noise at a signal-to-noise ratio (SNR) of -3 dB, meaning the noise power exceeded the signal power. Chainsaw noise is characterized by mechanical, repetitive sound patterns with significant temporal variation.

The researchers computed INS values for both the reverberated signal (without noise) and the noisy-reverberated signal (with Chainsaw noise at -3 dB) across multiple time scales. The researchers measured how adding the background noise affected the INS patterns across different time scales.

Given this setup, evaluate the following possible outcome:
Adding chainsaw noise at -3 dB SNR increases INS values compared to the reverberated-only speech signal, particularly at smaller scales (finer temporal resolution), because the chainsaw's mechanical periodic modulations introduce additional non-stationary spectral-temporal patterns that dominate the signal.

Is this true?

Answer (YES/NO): YES